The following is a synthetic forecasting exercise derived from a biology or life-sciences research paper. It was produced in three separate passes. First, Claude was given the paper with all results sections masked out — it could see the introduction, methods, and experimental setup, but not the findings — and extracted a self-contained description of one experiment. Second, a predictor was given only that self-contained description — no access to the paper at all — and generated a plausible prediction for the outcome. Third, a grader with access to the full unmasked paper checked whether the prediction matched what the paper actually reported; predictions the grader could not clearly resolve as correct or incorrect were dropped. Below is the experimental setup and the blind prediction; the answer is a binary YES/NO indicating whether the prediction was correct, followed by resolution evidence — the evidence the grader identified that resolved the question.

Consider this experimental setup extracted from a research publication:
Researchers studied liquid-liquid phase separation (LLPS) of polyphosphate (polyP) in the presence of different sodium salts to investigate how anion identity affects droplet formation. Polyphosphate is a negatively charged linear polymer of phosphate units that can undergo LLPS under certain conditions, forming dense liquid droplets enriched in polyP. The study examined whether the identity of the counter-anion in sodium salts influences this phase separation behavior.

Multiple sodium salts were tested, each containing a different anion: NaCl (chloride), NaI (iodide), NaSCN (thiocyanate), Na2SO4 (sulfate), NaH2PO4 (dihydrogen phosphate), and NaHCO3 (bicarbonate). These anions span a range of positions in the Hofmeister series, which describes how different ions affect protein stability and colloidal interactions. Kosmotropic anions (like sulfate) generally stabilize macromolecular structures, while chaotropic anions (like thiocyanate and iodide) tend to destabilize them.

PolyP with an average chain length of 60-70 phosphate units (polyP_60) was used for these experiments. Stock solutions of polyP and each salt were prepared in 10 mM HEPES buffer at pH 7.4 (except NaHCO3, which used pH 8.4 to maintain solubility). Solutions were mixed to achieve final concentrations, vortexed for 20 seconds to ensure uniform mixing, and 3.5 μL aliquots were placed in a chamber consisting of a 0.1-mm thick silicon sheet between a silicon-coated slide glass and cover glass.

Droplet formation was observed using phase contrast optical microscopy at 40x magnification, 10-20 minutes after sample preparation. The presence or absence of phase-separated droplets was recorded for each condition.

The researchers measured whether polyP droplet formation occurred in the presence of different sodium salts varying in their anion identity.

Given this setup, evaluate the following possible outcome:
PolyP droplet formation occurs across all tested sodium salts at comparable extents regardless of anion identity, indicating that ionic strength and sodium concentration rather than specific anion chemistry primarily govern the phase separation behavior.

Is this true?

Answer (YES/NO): NO